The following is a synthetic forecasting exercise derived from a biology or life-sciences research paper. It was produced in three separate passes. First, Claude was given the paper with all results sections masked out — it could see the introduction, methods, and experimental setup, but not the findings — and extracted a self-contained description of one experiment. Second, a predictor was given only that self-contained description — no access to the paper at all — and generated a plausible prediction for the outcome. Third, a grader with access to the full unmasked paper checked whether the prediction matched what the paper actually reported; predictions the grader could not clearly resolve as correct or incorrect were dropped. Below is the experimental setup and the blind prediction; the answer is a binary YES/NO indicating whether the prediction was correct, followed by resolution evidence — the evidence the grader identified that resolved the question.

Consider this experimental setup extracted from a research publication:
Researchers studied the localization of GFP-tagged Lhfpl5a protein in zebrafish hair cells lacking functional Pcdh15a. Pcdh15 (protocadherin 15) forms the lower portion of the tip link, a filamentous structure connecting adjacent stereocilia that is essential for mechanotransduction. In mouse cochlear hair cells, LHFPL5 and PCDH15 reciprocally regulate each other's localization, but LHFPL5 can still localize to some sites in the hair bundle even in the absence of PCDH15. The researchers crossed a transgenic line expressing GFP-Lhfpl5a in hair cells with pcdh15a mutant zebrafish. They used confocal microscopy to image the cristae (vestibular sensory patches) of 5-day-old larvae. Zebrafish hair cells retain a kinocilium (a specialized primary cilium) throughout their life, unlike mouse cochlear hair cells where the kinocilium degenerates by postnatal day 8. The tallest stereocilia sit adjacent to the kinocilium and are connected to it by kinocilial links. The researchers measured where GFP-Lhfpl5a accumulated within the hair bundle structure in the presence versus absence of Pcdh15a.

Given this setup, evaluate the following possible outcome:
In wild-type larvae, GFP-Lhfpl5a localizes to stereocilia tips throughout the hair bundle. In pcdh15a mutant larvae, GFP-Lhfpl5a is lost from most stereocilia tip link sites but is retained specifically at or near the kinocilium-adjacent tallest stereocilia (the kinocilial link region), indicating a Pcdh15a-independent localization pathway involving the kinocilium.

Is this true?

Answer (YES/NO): YES